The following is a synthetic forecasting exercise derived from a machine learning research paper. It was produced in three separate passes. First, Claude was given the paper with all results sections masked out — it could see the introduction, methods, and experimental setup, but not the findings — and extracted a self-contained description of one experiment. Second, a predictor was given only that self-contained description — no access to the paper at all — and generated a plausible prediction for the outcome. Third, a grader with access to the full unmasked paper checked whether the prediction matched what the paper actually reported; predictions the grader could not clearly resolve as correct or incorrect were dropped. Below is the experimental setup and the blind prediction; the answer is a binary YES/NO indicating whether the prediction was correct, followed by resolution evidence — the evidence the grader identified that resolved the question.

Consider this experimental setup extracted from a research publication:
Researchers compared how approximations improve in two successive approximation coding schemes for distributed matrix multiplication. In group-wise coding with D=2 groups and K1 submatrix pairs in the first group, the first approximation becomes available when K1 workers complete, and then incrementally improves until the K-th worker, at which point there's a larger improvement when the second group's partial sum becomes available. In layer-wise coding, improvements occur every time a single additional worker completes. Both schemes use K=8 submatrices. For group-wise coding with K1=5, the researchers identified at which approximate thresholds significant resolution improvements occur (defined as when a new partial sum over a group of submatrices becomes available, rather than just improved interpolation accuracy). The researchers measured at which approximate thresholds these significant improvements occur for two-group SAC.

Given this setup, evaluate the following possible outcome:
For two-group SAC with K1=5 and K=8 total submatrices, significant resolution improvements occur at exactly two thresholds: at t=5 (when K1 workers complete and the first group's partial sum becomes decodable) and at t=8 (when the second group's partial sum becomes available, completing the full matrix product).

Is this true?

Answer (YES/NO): NO